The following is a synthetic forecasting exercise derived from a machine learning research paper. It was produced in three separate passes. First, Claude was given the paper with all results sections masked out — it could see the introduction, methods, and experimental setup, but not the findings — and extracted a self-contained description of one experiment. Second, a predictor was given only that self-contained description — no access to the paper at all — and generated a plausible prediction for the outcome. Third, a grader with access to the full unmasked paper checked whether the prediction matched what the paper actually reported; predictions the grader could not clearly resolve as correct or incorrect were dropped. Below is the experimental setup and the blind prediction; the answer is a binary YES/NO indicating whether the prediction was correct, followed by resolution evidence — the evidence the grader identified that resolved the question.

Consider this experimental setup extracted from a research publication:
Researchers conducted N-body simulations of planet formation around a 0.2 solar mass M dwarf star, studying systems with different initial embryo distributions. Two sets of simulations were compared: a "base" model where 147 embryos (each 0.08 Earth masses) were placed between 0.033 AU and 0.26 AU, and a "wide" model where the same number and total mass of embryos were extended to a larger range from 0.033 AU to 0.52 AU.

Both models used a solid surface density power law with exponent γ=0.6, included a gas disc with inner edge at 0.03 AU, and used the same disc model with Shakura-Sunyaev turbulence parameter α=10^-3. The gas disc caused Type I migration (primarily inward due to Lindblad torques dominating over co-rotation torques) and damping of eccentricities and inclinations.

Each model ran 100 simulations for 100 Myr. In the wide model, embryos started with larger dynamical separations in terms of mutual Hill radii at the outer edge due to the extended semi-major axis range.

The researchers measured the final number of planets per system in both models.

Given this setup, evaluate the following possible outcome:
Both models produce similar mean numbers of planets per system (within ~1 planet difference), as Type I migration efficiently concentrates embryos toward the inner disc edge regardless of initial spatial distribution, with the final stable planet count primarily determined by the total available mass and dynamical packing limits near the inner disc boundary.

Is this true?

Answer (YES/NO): YES